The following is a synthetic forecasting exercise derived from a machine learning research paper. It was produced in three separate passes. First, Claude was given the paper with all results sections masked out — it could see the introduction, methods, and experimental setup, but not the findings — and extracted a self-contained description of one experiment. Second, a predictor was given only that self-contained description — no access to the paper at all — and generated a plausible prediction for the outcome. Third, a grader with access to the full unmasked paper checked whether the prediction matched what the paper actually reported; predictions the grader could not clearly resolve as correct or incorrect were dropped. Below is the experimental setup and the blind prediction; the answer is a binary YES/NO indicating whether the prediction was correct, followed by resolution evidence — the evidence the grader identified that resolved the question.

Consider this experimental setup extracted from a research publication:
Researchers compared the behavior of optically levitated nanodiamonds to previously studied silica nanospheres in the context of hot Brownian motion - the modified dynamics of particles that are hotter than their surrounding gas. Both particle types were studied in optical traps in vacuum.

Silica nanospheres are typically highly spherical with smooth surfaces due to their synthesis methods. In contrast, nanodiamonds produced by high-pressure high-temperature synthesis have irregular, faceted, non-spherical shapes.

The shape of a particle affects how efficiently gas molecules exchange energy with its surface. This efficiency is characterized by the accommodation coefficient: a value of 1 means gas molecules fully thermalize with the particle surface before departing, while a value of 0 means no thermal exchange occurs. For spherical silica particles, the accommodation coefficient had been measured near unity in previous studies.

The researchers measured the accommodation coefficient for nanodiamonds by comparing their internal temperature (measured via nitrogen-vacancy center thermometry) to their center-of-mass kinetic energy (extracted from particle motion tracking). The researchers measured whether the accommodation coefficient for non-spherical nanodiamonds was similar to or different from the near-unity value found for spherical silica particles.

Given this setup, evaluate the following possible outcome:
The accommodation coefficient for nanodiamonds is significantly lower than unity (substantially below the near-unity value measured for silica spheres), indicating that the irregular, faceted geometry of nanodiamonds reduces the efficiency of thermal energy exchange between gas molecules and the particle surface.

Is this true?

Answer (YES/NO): NO